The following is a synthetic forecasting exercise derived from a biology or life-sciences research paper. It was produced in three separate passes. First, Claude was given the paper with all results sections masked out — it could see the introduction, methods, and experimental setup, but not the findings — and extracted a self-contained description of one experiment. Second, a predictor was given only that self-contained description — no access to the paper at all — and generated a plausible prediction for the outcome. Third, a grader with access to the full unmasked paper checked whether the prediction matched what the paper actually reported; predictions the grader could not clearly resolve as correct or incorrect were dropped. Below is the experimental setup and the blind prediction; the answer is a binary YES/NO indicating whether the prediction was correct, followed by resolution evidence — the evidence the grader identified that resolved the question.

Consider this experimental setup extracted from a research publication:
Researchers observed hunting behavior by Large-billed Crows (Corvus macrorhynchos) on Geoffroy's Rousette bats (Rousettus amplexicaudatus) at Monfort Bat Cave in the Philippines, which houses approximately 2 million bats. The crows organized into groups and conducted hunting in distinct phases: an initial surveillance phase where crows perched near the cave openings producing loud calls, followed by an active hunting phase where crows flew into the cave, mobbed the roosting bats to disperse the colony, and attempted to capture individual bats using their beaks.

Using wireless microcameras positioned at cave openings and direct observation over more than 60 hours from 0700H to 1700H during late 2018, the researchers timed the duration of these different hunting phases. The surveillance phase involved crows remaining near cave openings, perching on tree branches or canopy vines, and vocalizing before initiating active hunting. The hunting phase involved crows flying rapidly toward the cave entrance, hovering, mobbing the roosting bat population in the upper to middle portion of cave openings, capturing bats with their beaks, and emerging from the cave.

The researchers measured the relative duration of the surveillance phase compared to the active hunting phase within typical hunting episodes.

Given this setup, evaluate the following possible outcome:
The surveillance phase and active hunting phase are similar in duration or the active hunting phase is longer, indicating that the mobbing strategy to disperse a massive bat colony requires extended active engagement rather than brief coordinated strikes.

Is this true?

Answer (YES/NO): NO